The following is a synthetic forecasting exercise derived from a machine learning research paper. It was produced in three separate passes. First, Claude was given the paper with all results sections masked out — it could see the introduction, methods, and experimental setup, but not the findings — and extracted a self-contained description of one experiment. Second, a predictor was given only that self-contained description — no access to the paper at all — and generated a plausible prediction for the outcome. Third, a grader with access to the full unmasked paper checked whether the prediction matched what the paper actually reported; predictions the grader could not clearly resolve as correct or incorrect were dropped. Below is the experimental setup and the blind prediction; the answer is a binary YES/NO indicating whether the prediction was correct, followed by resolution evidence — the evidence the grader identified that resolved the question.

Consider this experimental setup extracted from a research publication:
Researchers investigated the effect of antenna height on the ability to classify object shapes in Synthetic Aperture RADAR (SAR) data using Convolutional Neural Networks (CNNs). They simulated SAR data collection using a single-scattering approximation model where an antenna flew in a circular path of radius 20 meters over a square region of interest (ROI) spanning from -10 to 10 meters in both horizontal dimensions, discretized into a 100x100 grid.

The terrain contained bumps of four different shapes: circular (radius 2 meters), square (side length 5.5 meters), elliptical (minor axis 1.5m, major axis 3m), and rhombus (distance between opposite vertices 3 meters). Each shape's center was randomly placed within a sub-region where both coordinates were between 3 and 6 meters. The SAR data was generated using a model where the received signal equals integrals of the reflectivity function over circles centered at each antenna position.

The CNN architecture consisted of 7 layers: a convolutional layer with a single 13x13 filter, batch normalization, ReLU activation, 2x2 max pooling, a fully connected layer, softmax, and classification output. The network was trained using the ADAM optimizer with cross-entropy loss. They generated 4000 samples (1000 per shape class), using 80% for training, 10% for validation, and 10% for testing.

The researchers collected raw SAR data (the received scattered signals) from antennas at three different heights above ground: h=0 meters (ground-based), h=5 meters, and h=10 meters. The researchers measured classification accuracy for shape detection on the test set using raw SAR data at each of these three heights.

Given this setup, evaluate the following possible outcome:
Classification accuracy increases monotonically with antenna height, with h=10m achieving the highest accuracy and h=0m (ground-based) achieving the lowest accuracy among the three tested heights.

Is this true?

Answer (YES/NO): NO